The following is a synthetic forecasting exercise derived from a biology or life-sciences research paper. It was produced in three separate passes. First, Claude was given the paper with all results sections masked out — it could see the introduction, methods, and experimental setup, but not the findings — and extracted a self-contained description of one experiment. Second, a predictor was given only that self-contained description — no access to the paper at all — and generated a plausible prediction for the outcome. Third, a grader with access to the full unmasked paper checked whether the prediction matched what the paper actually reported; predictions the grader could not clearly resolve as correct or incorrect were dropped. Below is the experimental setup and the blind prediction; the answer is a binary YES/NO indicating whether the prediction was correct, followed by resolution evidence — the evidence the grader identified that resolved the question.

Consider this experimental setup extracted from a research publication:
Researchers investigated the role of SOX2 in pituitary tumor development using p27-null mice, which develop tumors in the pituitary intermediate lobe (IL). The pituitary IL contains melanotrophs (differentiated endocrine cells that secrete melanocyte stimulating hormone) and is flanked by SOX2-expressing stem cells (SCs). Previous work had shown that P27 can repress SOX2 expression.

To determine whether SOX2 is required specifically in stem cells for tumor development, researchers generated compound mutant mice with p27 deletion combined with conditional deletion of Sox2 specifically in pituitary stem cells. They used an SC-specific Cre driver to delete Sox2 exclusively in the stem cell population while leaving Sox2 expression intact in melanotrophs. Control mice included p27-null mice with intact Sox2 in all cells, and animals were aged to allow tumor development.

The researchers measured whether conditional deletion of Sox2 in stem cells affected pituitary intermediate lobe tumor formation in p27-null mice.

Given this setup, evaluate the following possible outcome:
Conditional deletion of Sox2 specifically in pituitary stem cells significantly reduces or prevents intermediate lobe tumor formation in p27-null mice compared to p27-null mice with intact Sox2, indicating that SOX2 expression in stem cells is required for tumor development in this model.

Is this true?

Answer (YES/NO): YES